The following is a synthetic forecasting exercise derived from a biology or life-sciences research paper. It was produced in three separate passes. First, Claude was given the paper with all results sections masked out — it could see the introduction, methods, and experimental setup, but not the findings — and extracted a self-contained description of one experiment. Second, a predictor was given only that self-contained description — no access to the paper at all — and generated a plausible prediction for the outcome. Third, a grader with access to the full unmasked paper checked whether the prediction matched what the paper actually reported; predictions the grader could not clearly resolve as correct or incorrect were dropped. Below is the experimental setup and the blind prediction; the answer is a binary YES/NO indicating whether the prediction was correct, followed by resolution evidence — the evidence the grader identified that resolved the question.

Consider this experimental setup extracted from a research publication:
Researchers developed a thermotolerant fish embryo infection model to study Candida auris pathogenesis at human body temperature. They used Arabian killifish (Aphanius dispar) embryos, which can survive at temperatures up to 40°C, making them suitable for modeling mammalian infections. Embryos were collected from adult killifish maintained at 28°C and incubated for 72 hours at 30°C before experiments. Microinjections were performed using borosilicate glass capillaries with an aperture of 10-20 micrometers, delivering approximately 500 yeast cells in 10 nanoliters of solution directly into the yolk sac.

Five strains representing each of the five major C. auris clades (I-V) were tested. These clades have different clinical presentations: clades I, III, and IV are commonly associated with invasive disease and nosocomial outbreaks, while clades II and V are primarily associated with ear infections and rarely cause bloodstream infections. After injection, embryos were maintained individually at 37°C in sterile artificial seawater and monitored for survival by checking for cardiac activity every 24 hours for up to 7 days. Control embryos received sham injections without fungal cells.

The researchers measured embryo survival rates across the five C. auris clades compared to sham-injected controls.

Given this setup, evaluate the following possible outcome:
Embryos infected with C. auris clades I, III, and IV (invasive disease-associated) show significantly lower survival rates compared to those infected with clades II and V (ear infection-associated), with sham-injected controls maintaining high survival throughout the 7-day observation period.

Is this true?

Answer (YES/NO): NO